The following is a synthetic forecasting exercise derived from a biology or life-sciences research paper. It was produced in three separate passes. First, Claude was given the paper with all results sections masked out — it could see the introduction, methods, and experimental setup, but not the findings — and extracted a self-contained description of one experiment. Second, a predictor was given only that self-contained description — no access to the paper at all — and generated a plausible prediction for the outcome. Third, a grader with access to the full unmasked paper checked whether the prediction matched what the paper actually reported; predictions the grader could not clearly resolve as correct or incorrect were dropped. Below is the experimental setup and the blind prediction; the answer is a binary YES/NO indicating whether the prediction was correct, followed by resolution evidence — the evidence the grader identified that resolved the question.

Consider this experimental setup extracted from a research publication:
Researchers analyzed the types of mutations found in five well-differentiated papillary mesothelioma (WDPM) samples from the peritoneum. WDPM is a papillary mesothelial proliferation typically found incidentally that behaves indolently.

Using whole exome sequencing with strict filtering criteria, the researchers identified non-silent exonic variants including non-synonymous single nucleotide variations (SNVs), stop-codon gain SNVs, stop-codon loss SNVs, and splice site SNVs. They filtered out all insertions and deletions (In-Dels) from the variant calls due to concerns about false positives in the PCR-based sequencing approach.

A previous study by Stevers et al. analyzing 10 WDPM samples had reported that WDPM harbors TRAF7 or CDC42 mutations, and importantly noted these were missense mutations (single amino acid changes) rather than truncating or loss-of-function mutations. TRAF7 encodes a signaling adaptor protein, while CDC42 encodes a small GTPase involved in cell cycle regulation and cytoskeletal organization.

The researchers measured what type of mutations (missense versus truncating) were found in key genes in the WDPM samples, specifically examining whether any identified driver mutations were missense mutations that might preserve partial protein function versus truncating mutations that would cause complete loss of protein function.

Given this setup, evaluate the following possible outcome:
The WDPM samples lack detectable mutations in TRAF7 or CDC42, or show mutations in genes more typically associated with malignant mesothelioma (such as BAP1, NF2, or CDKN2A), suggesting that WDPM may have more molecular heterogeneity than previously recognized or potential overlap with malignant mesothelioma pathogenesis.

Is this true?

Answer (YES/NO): NO